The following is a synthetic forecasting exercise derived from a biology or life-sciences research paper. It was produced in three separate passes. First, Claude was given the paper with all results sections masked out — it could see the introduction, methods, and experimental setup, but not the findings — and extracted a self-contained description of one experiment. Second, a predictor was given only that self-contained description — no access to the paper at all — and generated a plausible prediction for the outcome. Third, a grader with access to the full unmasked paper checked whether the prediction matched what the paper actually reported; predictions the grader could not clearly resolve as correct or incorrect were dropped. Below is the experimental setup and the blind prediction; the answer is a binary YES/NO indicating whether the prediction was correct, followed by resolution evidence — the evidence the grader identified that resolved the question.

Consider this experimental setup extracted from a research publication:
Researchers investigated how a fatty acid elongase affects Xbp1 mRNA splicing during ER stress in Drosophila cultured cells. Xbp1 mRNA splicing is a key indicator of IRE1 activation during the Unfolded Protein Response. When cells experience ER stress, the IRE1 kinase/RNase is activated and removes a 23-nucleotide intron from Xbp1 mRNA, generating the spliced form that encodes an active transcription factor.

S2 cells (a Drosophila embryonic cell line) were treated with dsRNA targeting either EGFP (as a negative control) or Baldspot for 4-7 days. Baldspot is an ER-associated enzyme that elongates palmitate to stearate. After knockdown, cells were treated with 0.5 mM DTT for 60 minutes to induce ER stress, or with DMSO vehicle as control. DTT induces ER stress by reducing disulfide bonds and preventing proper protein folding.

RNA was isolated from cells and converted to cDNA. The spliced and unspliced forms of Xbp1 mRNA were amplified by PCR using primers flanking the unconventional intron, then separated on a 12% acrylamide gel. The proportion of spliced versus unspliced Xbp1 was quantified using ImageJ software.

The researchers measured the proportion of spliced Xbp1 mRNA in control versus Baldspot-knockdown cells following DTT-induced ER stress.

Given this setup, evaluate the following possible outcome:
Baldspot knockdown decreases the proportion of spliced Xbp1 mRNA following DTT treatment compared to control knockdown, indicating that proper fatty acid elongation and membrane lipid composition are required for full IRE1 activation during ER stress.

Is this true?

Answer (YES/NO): YES